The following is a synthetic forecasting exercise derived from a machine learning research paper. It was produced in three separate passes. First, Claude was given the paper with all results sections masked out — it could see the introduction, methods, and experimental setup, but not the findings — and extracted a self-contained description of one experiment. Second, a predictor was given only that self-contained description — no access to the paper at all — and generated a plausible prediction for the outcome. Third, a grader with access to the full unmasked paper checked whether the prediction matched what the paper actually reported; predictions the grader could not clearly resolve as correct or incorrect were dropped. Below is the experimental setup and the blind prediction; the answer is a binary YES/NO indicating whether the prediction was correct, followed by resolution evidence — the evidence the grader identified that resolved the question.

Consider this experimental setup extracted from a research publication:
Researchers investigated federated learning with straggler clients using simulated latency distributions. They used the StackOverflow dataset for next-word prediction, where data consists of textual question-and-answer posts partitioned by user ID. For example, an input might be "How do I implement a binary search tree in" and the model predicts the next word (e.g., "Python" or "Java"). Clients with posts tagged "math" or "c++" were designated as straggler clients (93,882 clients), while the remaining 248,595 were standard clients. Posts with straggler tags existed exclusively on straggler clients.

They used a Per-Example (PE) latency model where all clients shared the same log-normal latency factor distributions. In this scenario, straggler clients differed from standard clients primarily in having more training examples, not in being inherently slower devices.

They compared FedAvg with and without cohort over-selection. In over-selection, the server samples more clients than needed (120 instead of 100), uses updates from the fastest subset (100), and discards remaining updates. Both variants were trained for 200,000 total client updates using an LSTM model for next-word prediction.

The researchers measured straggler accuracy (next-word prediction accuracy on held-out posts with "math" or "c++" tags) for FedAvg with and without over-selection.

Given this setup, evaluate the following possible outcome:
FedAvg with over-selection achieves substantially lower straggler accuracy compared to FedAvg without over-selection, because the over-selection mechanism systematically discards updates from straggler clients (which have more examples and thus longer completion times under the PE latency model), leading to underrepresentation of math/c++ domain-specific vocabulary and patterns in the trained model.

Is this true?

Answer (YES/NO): YES